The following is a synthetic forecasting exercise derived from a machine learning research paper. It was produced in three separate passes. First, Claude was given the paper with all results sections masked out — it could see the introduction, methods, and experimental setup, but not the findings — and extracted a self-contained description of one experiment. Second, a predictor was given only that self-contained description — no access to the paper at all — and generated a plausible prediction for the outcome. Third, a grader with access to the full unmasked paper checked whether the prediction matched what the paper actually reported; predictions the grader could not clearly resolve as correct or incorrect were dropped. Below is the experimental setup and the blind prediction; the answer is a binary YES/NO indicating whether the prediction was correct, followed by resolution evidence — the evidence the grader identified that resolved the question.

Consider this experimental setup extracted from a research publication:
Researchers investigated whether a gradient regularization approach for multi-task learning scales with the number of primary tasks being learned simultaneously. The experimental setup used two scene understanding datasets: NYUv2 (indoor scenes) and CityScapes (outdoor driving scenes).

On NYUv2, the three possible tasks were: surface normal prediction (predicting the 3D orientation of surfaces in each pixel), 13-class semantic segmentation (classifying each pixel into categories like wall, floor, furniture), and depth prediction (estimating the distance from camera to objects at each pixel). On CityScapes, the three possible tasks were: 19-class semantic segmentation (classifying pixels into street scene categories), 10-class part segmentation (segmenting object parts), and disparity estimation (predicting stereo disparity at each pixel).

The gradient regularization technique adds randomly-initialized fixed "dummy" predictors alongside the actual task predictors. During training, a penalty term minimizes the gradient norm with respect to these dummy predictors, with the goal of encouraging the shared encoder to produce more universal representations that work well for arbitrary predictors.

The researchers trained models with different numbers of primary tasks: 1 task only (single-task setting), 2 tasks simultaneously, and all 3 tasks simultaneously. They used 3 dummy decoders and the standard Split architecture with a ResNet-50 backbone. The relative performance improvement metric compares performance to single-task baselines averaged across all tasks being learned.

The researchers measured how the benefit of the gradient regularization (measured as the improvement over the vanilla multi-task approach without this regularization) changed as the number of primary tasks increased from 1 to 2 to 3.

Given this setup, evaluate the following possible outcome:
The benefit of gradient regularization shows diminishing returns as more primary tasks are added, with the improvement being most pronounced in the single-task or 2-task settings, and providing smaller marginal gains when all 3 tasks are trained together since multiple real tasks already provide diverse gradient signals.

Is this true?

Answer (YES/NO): NO